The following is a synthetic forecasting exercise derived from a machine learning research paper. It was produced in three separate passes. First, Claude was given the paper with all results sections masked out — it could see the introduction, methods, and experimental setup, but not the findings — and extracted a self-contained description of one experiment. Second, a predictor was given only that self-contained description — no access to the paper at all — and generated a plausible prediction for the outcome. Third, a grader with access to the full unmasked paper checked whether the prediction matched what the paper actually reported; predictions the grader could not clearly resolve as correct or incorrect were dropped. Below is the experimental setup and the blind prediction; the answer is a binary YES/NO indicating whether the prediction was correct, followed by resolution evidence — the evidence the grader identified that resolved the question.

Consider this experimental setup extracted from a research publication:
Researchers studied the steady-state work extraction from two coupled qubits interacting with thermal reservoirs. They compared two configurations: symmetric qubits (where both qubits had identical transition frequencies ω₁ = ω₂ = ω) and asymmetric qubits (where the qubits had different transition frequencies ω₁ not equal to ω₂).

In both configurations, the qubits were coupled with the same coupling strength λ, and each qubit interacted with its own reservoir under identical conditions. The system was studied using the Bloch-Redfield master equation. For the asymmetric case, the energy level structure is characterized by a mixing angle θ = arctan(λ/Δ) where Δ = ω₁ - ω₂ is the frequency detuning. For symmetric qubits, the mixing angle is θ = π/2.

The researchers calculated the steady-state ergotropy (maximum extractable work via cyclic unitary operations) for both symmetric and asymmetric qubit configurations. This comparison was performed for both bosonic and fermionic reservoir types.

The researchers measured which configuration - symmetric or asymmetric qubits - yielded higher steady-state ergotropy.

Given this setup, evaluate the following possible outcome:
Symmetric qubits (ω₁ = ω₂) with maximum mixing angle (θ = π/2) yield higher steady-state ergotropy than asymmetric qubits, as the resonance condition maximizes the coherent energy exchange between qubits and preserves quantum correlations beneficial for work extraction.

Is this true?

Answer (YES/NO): YES